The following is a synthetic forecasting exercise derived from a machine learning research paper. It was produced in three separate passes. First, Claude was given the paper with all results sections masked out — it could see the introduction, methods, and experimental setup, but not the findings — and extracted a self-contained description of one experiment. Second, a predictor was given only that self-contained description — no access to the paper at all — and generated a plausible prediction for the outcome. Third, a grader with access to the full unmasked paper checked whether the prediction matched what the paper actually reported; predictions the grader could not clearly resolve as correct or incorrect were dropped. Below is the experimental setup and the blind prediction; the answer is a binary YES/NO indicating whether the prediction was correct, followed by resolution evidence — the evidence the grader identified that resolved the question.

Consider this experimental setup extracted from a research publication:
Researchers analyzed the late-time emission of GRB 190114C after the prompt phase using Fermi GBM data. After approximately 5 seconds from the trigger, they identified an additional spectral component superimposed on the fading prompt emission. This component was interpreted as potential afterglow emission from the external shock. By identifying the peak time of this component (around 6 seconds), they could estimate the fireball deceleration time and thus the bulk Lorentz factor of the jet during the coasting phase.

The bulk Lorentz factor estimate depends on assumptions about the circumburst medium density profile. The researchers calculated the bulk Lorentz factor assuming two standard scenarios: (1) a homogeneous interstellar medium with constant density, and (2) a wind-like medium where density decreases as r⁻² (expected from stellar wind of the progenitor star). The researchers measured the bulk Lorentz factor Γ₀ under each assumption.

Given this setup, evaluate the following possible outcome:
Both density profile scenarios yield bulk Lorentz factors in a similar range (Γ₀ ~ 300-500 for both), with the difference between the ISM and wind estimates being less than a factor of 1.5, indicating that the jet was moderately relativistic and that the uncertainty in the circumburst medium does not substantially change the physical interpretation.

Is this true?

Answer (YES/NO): NO